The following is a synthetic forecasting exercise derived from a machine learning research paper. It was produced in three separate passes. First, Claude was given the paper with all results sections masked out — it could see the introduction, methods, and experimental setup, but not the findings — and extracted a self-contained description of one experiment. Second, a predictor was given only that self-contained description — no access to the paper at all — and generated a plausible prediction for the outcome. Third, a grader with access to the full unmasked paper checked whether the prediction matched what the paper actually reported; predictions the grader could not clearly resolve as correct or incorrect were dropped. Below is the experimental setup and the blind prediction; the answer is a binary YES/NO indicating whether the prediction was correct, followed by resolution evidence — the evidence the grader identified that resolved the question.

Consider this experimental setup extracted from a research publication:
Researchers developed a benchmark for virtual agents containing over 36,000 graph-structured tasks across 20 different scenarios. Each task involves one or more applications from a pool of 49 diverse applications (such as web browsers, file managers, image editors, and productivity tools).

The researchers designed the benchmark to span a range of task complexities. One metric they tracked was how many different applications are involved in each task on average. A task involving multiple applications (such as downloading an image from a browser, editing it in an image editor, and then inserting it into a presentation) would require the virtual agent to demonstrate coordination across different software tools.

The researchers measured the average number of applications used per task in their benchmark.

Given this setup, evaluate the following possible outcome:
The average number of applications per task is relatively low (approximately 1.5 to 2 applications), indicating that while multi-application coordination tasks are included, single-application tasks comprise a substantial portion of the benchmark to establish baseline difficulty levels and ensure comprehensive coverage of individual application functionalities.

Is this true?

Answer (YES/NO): NO